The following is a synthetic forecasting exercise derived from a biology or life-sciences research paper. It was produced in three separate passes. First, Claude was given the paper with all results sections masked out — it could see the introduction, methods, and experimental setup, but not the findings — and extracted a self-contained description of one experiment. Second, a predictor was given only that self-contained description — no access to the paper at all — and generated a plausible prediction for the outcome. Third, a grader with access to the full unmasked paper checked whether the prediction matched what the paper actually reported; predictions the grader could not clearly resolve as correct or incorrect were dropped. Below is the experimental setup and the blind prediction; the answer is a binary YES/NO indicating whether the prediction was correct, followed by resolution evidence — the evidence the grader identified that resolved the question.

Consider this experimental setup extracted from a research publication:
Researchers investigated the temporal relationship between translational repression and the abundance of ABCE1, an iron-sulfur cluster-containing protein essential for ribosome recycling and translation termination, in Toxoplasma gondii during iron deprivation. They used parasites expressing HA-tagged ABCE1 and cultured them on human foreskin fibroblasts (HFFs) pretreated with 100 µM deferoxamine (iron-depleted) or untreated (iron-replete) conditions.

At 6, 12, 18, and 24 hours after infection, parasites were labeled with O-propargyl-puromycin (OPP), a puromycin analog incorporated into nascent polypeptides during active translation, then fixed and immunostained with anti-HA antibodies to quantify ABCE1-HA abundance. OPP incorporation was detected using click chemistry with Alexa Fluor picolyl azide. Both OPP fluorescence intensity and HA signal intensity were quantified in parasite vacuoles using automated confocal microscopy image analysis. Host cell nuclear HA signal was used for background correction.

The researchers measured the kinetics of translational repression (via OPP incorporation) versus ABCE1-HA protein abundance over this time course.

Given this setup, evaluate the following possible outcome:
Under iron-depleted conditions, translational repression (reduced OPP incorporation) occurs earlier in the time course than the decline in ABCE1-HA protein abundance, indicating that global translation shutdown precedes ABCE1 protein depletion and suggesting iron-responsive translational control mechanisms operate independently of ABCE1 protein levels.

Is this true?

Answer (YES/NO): YES